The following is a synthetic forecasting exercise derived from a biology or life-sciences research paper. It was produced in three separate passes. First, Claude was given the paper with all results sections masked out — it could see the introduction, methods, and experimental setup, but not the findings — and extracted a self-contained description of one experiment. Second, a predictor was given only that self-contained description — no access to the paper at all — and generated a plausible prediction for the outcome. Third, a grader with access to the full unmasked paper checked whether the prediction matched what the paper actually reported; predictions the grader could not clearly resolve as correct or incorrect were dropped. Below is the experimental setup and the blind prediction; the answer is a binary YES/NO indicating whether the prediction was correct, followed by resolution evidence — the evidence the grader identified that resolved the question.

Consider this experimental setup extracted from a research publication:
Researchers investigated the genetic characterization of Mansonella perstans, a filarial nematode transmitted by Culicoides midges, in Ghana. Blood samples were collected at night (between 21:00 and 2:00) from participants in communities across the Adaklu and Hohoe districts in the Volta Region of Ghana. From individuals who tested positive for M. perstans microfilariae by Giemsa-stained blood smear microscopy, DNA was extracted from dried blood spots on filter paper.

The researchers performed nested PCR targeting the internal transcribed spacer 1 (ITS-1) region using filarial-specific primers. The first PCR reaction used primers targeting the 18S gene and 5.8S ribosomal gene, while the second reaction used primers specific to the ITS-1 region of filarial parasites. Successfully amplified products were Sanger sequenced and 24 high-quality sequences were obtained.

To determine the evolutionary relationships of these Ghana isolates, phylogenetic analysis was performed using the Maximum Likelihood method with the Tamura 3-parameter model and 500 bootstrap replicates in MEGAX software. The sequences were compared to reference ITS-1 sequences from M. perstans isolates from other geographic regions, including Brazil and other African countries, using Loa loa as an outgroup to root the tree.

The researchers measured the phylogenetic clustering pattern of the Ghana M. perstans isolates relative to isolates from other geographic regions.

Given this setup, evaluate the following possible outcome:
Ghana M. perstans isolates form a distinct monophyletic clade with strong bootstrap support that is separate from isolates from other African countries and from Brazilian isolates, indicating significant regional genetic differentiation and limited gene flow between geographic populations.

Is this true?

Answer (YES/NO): NO